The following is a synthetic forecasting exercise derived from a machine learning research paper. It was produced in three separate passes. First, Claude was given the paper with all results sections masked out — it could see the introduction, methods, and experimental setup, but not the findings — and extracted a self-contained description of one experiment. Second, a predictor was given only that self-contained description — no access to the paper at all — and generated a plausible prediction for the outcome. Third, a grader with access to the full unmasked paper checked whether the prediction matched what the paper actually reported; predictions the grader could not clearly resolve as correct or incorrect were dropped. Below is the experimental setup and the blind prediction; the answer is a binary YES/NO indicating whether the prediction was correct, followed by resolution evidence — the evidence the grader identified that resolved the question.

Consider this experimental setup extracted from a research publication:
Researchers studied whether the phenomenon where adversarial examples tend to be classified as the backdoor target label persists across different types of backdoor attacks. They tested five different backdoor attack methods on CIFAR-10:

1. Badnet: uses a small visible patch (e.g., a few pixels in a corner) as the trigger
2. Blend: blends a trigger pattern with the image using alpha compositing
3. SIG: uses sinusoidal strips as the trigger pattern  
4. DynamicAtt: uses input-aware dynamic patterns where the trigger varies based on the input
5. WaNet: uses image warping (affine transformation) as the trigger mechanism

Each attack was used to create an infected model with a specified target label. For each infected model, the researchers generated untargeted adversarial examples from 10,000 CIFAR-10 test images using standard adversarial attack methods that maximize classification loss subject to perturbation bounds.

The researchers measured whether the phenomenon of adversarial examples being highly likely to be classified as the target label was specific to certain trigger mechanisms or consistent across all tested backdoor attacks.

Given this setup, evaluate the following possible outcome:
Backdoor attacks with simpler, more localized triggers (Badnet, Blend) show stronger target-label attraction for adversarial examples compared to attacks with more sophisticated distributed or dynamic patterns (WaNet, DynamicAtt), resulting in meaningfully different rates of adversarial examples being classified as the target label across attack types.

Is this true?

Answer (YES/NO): NO